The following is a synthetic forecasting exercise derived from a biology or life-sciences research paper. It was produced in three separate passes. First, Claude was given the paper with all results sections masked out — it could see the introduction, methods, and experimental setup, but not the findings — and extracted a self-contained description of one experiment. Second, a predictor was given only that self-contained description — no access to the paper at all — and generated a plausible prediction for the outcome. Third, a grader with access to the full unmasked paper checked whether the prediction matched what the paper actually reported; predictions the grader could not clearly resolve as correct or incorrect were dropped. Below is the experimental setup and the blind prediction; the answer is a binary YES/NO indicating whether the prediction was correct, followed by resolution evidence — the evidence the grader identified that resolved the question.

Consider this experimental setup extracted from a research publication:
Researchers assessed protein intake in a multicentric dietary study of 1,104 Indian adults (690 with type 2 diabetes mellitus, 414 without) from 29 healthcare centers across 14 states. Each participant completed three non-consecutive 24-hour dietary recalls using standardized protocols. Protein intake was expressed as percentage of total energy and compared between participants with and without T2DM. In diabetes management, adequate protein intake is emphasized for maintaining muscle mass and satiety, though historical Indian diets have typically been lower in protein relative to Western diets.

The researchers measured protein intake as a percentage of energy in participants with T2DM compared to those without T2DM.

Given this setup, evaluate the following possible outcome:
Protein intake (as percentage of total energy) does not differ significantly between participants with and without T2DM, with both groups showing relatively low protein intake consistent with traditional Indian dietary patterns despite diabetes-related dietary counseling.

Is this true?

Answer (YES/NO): NO